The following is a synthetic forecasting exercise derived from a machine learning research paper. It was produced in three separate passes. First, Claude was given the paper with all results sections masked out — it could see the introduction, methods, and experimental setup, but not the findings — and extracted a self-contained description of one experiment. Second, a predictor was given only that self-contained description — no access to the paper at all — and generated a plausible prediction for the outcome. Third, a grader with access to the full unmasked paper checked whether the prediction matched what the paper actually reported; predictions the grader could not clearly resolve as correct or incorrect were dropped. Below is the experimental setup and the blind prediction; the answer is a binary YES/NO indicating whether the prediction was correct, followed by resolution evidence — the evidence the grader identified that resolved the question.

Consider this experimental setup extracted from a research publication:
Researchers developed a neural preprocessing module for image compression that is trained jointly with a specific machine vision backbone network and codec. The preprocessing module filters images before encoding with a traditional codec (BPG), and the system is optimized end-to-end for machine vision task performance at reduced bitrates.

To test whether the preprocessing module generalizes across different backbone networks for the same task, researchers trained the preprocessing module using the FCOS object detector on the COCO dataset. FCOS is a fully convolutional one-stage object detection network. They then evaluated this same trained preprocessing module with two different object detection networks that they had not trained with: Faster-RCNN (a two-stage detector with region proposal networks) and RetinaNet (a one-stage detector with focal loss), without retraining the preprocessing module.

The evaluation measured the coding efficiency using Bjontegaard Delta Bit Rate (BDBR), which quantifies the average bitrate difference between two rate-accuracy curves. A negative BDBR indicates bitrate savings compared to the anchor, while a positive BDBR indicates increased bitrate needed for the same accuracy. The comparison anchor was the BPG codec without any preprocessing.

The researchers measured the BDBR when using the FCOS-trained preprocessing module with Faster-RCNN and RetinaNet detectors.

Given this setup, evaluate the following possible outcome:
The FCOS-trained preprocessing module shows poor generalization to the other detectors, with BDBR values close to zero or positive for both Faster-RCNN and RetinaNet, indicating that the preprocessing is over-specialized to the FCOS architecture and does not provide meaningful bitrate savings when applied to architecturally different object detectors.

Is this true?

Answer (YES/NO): NO